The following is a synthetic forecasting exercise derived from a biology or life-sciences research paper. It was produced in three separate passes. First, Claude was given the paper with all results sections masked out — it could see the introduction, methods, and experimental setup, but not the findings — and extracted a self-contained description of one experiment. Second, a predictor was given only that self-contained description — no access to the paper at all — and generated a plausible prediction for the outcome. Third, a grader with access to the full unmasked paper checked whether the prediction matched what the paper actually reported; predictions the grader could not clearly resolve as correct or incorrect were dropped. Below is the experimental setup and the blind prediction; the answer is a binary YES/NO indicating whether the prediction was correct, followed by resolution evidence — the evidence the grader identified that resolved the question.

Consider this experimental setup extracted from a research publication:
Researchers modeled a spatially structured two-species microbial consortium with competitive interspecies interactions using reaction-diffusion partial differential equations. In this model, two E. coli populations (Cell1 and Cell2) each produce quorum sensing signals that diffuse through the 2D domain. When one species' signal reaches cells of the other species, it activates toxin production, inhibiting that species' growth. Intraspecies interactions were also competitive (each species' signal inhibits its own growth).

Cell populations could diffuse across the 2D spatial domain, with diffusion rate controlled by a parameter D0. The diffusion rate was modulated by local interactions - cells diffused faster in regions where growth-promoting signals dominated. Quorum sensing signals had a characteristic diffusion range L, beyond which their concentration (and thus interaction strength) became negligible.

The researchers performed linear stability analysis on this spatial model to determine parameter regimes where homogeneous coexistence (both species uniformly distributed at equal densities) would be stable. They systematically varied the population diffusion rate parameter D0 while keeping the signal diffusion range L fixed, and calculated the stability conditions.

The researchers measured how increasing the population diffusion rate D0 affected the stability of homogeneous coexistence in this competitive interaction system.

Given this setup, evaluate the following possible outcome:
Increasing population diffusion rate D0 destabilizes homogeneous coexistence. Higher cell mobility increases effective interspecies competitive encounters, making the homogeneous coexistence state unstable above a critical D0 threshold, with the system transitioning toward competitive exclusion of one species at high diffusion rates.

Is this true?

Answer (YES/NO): YES